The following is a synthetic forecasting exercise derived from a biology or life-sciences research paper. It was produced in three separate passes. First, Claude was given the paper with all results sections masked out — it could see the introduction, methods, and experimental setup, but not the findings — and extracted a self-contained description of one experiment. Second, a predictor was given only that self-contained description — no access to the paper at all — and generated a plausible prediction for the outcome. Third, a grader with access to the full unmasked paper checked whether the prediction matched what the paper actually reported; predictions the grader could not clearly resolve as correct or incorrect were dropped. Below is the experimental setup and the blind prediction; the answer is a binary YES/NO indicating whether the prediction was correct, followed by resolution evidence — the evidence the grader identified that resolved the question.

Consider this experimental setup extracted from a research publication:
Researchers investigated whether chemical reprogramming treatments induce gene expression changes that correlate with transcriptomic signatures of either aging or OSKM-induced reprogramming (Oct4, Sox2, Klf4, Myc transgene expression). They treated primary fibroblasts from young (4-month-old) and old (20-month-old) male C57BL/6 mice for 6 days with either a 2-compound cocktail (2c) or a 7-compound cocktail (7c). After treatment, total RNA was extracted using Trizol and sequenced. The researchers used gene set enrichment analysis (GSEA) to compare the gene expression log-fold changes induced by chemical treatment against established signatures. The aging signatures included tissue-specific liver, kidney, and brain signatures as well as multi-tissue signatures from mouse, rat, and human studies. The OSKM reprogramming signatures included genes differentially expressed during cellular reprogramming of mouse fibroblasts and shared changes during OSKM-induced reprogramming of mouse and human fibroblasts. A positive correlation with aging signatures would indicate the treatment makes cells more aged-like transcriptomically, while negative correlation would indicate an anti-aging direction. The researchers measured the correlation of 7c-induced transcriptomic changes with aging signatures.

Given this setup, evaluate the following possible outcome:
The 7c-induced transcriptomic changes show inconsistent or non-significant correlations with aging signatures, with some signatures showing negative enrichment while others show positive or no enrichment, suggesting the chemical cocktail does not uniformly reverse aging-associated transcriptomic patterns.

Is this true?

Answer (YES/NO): NO